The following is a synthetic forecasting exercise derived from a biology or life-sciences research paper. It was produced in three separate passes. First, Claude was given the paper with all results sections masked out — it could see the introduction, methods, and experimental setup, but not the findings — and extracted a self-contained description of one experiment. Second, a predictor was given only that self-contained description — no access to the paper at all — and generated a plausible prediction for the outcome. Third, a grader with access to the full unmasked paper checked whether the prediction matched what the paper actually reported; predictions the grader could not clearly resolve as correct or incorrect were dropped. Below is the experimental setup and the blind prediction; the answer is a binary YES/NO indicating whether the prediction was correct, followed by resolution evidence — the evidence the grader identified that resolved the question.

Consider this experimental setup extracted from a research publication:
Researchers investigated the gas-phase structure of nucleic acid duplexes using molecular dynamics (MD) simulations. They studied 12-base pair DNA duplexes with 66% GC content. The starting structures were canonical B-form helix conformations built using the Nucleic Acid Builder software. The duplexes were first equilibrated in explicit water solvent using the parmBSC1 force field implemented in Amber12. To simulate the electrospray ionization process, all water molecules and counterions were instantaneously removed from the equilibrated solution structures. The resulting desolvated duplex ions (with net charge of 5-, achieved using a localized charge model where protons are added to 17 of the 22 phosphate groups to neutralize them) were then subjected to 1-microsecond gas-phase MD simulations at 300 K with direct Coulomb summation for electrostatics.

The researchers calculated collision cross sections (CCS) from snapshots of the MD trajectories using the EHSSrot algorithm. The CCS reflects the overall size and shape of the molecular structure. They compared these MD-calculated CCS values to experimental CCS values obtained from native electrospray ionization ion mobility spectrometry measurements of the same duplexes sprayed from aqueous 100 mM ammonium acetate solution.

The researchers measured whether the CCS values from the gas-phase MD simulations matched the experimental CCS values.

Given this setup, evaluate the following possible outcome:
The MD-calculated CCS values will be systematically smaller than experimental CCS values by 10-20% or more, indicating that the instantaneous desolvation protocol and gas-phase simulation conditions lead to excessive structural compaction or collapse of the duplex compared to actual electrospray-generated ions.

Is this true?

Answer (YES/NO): NO